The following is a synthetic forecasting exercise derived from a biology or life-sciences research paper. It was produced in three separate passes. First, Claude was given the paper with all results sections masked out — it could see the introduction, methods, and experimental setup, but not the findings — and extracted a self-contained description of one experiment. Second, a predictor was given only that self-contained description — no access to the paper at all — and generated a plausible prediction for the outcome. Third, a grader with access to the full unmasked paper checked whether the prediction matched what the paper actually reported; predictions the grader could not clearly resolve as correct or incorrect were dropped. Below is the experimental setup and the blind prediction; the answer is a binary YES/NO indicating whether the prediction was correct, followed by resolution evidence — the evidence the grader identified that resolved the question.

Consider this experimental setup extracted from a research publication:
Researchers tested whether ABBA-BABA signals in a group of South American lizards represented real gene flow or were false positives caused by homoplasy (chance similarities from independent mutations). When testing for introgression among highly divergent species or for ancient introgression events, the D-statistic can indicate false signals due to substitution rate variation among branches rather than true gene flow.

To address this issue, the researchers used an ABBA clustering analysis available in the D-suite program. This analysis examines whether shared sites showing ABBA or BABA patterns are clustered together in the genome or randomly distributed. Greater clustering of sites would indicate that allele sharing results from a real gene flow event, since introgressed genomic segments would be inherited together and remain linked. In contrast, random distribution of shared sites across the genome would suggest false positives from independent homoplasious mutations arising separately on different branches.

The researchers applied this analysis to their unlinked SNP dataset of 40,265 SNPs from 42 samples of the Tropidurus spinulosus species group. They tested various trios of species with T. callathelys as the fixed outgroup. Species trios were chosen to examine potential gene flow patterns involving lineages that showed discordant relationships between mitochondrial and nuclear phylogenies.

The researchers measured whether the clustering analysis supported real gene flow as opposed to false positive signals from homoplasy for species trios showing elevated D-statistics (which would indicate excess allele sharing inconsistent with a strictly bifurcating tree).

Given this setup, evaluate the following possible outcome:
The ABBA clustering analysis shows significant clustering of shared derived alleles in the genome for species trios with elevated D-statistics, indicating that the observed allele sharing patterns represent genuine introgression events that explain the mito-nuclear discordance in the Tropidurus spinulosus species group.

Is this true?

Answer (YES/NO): NO